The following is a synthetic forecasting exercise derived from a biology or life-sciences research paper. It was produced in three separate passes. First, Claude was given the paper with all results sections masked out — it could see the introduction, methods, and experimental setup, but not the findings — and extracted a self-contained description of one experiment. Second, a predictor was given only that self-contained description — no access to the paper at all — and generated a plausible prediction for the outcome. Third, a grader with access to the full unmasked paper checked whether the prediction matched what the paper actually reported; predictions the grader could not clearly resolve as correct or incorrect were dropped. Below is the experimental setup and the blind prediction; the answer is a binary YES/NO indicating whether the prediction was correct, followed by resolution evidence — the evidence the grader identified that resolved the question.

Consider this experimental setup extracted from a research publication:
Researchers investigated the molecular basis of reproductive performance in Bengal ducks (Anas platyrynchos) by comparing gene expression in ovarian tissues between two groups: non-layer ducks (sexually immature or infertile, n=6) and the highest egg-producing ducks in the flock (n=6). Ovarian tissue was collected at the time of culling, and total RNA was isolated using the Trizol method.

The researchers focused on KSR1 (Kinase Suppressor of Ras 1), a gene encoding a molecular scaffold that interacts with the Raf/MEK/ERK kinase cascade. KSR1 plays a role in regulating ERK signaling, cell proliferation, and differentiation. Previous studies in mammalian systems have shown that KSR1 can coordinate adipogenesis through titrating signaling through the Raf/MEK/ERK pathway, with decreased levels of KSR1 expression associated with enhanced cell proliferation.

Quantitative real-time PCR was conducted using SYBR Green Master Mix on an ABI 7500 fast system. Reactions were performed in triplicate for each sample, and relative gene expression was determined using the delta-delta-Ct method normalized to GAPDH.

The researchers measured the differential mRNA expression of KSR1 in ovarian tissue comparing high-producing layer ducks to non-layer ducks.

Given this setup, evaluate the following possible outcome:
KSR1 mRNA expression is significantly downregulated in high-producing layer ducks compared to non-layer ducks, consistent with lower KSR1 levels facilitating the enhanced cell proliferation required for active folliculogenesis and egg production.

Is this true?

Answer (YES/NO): YES